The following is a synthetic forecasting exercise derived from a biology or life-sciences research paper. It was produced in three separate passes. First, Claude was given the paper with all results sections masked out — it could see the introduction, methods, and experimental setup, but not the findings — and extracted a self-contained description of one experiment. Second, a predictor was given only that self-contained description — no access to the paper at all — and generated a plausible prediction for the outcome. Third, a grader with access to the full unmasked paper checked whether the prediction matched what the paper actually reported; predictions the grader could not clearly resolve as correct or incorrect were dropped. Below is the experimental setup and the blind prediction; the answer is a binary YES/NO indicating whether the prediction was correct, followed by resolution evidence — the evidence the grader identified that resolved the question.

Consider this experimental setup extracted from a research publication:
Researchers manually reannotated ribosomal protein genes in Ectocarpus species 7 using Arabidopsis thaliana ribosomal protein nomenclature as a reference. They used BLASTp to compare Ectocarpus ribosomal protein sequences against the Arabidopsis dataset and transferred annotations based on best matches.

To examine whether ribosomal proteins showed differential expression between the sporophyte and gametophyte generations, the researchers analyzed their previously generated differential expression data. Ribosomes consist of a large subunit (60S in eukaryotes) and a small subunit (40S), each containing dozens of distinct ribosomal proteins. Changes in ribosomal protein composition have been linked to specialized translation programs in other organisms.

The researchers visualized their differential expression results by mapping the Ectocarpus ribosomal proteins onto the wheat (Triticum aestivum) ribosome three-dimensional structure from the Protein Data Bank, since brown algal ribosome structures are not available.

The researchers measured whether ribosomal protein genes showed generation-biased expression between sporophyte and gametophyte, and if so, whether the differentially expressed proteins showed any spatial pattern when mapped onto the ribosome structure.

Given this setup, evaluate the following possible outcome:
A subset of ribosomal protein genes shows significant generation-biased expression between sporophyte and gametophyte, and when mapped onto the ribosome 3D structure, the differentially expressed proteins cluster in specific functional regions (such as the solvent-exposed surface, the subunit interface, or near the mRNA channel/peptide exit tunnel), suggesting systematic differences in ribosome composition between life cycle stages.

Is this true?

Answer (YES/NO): NO